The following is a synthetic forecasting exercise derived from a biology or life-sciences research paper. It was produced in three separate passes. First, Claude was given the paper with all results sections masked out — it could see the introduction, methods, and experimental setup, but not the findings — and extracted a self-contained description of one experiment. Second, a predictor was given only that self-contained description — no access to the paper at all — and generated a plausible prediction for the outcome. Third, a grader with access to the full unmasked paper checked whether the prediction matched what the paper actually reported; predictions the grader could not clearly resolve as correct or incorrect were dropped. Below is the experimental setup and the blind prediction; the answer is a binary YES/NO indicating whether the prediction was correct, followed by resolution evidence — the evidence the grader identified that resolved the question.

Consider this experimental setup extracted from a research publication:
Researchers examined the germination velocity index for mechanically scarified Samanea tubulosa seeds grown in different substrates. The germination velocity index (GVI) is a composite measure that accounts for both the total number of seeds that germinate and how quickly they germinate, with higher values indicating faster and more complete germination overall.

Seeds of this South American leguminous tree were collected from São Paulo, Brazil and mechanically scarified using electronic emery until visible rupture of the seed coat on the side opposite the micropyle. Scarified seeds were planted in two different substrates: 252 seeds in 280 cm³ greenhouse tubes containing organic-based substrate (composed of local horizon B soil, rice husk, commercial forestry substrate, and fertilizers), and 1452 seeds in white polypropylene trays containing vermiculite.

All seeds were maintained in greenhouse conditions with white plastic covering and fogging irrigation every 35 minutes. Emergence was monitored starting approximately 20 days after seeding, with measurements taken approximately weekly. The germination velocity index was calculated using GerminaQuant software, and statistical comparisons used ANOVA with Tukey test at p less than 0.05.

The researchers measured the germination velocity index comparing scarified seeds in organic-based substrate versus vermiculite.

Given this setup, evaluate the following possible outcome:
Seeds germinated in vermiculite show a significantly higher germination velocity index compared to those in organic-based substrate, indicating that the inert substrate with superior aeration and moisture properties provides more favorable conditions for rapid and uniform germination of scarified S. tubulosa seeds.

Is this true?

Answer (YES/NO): NO